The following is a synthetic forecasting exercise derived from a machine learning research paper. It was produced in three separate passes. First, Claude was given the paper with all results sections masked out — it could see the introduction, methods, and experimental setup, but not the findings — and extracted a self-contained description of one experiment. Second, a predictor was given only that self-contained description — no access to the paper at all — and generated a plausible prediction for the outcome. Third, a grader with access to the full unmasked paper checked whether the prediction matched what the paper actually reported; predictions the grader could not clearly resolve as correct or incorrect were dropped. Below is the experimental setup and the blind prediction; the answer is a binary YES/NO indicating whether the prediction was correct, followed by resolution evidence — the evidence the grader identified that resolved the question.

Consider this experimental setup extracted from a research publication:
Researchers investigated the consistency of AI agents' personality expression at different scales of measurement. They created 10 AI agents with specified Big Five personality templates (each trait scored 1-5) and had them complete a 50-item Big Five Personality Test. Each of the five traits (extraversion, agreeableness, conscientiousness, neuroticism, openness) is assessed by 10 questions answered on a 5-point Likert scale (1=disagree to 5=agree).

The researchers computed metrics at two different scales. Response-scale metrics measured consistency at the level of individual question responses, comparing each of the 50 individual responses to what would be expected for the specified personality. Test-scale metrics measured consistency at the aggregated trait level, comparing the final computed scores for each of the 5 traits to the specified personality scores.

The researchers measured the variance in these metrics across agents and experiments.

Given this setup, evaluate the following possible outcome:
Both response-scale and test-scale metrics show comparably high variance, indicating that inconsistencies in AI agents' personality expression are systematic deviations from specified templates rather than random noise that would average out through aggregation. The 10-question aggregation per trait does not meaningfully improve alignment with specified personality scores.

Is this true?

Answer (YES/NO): NO